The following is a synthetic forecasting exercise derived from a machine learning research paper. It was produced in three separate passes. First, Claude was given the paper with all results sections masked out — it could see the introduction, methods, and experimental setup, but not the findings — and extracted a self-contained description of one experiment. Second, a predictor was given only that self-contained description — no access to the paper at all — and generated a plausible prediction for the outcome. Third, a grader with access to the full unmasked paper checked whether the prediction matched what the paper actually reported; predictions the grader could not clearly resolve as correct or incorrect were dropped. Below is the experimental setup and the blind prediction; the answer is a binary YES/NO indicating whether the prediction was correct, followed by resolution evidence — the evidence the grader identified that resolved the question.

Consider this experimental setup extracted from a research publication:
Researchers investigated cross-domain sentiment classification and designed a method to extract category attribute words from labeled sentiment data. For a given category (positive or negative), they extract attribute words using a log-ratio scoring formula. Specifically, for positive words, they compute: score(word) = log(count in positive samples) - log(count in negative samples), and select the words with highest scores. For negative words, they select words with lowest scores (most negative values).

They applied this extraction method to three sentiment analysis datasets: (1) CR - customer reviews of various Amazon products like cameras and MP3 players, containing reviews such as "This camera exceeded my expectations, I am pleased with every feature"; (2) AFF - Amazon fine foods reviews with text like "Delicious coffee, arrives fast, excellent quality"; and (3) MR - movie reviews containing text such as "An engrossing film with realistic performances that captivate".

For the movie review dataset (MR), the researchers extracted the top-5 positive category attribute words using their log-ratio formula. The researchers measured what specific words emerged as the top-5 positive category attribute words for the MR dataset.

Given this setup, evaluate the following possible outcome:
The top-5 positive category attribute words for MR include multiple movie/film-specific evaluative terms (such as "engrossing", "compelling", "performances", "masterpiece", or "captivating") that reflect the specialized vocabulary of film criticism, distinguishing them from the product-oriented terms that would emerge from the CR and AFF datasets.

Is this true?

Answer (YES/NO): YES